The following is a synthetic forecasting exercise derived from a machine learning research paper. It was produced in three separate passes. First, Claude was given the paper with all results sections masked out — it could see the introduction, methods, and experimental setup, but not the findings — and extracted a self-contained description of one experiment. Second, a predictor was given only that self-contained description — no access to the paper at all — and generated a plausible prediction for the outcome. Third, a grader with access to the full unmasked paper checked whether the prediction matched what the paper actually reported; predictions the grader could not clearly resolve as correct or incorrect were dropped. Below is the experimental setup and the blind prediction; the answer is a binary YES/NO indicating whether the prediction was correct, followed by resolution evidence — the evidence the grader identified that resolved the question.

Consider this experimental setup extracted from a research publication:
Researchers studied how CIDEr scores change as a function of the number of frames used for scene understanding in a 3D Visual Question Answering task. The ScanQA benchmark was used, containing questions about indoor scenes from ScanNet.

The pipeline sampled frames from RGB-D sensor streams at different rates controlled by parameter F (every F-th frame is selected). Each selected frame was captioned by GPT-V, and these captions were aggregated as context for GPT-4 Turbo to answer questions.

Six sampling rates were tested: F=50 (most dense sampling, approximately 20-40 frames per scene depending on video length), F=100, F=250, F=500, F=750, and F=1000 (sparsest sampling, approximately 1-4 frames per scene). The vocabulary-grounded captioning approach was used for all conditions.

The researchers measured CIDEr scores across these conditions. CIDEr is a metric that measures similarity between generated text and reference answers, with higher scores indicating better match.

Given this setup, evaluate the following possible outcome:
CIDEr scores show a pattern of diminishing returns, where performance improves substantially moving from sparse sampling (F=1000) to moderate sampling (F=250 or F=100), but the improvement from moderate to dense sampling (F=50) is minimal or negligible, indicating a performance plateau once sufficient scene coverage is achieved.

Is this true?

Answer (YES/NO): NO